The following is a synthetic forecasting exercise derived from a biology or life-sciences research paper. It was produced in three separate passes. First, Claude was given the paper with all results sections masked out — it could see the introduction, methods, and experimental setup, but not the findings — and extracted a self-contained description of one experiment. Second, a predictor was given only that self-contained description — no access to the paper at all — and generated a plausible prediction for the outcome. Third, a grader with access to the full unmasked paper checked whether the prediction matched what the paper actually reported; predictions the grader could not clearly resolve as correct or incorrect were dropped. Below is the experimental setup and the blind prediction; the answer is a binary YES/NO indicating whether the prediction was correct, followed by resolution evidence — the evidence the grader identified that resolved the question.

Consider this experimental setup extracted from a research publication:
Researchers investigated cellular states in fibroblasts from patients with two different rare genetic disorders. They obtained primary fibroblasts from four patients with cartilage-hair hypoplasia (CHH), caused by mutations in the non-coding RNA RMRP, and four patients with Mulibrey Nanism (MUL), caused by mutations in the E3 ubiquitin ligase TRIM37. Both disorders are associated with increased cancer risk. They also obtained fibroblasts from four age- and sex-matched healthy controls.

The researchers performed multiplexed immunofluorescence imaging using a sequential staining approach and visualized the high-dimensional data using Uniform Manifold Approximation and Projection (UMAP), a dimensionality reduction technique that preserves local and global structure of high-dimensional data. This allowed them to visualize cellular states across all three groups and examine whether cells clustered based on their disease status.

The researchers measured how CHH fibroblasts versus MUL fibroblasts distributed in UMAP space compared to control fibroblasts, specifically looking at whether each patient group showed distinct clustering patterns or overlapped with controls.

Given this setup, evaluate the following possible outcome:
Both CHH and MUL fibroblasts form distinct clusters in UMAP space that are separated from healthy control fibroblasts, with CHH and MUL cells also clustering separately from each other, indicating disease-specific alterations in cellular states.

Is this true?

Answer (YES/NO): NO